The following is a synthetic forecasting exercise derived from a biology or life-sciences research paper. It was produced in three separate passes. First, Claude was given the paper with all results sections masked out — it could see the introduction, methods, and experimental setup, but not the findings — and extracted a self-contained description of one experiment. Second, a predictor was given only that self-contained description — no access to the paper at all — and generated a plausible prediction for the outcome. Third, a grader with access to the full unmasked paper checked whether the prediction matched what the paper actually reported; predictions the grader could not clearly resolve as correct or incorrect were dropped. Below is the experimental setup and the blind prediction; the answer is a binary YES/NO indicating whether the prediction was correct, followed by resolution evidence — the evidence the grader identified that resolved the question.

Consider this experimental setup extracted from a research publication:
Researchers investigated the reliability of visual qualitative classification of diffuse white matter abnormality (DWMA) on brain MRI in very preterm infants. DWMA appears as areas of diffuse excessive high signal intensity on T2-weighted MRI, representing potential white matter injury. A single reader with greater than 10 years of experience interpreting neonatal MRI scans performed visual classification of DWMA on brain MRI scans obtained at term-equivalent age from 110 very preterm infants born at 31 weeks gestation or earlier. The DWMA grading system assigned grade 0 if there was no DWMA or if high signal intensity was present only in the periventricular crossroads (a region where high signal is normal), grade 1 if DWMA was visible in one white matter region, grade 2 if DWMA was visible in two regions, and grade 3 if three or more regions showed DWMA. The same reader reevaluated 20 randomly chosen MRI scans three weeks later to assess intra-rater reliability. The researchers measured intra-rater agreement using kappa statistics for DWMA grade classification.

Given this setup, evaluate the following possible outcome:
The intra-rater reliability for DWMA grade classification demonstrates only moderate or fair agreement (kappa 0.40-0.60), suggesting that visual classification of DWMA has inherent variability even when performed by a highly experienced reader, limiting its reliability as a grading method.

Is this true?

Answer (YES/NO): YES